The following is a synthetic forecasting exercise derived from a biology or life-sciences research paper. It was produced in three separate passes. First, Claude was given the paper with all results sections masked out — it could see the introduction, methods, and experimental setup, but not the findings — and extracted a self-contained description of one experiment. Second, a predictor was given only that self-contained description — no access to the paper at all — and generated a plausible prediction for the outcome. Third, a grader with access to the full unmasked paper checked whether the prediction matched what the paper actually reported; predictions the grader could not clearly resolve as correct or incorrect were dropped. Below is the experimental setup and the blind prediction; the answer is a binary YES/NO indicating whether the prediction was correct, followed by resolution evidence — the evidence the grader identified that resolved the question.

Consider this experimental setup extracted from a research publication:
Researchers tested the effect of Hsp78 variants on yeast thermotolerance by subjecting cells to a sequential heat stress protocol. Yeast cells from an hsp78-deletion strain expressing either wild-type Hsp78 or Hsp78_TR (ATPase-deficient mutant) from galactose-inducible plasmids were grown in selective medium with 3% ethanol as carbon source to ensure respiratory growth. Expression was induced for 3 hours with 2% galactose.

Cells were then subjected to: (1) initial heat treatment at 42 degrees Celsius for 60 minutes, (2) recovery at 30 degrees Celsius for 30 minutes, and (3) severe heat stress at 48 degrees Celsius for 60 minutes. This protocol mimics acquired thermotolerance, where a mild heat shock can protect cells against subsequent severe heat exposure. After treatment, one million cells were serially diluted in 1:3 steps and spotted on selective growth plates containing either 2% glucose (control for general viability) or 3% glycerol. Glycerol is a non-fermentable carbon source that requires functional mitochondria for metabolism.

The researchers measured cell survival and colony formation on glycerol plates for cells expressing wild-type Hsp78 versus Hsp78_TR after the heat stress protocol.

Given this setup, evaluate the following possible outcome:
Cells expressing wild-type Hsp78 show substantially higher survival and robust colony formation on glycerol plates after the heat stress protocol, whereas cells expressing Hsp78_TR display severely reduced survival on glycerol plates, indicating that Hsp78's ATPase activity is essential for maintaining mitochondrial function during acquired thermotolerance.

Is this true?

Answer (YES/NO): YES